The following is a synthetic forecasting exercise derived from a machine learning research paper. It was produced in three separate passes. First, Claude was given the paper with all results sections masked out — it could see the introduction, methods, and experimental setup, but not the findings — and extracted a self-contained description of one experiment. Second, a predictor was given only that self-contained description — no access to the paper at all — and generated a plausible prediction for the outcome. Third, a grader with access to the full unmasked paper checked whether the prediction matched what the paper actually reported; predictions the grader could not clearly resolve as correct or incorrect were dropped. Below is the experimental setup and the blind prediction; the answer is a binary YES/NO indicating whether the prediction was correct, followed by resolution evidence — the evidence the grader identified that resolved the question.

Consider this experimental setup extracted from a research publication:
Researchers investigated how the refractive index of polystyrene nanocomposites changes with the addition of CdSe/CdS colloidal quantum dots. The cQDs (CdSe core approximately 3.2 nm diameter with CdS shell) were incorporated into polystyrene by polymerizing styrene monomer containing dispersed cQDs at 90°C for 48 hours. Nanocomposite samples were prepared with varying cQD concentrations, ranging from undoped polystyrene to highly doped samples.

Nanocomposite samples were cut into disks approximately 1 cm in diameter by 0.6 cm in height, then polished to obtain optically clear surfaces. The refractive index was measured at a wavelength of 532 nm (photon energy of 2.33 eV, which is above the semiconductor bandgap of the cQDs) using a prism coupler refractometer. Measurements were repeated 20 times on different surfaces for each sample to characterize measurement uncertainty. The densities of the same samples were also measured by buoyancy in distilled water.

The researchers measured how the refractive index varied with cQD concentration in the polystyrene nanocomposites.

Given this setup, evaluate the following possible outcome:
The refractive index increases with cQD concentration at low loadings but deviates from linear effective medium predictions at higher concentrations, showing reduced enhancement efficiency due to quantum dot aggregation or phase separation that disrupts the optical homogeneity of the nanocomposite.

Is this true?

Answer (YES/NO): NO